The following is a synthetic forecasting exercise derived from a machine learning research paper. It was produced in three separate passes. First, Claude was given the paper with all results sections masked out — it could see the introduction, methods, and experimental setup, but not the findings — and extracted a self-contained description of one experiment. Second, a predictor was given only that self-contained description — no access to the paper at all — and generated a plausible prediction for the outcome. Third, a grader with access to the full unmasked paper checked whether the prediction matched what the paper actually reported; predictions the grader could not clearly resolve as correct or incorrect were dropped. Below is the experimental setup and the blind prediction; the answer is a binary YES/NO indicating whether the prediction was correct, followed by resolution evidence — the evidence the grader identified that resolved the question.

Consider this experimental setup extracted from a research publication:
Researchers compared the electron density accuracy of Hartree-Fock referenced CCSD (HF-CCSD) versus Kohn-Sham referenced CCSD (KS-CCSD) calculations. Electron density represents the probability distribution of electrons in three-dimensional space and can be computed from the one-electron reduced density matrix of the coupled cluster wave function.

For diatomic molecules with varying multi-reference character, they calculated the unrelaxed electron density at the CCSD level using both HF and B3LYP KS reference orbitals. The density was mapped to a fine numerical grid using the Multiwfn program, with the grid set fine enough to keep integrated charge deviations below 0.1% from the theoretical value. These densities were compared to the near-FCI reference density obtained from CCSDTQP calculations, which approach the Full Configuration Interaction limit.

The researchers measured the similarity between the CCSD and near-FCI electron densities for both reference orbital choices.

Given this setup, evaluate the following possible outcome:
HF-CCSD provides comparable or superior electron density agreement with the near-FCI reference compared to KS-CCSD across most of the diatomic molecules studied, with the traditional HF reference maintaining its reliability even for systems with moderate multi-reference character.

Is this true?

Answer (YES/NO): YES